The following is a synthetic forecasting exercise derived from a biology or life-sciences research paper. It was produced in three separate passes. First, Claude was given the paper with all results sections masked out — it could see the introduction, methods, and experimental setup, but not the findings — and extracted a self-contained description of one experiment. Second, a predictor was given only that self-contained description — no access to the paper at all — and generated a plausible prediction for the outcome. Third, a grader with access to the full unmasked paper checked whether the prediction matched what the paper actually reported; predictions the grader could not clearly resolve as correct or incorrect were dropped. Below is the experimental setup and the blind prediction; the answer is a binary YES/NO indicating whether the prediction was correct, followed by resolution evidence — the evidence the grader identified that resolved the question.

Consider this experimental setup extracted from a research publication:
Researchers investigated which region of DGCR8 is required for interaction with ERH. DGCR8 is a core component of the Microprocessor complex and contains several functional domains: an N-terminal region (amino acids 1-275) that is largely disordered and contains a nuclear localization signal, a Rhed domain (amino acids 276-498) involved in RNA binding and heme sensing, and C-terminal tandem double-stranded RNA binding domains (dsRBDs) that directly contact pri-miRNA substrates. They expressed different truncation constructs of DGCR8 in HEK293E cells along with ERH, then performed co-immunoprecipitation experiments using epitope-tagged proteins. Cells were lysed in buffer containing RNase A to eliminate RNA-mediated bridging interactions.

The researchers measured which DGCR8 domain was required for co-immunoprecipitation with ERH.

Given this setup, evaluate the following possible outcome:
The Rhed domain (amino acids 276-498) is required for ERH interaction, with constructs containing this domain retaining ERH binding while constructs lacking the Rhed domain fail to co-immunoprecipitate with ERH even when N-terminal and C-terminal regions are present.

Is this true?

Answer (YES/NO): NO